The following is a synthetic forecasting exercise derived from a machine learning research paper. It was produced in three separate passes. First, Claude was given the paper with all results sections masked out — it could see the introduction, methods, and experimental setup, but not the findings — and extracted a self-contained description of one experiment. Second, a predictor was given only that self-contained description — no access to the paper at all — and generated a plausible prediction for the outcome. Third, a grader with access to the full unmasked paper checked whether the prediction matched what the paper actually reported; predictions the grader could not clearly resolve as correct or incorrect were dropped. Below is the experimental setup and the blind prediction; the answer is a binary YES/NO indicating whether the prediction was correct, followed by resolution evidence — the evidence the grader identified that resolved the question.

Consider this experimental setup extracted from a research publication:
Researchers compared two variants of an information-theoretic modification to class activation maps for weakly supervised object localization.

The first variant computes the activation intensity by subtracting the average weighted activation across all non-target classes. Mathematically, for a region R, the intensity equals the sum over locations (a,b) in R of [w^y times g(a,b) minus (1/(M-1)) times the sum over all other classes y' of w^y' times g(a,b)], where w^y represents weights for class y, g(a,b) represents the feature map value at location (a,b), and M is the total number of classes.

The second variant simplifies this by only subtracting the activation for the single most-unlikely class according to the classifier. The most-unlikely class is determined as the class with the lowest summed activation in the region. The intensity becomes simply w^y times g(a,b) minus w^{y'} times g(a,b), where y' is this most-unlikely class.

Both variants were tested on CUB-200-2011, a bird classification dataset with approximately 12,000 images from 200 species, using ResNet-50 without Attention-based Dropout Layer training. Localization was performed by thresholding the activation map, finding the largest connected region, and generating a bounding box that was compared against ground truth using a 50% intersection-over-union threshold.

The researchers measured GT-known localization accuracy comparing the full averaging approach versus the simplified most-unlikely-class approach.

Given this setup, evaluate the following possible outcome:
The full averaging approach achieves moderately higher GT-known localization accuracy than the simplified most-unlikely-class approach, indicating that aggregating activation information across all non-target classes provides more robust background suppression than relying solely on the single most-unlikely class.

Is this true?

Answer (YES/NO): NO